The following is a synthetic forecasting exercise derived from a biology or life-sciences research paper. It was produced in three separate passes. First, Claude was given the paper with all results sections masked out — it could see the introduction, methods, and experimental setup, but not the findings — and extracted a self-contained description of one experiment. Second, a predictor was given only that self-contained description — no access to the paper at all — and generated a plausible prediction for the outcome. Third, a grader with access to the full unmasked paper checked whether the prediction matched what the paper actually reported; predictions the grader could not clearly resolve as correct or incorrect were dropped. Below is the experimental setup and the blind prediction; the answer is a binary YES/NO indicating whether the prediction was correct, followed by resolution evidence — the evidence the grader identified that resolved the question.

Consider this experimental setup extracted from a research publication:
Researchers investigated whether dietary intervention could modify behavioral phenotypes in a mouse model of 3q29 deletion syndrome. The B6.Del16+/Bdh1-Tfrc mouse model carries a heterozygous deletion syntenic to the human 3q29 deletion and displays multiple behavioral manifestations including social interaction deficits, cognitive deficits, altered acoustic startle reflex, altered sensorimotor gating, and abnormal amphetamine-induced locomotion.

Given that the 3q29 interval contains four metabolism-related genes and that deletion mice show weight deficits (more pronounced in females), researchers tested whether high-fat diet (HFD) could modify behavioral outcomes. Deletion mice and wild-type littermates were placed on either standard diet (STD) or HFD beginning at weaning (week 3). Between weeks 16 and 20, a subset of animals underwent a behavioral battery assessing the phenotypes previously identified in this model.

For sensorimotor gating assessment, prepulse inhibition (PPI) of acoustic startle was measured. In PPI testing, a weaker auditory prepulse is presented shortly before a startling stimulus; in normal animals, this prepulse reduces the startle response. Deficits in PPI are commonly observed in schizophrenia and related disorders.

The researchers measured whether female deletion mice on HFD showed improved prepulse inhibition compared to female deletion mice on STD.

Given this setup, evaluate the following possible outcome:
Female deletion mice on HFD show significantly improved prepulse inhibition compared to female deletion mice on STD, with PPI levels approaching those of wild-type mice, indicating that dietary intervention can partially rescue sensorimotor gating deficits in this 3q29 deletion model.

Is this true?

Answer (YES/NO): NO